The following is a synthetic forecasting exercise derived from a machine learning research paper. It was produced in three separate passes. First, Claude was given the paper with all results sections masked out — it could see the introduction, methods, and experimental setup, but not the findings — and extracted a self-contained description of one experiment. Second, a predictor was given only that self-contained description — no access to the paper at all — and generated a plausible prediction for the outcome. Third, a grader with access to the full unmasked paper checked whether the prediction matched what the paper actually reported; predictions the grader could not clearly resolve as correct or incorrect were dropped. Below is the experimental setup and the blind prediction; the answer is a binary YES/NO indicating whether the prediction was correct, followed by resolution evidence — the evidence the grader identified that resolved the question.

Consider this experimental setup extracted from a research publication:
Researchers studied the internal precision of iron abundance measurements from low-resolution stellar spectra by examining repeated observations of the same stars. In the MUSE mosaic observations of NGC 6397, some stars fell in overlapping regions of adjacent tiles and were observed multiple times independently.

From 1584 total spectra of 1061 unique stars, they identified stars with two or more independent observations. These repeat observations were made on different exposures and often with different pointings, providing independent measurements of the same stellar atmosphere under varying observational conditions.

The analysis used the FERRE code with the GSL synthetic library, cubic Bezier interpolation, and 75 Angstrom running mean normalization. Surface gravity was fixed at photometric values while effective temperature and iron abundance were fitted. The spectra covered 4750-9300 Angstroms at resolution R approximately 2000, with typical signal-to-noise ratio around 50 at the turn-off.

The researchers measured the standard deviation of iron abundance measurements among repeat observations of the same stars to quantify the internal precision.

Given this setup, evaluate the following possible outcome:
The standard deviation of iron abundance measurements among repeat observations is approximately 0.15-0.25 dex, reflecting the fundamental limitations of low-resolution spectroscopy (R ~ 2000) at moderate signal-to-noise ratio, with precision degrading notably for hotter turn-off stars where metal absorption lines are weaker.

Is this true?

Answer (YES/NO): NO